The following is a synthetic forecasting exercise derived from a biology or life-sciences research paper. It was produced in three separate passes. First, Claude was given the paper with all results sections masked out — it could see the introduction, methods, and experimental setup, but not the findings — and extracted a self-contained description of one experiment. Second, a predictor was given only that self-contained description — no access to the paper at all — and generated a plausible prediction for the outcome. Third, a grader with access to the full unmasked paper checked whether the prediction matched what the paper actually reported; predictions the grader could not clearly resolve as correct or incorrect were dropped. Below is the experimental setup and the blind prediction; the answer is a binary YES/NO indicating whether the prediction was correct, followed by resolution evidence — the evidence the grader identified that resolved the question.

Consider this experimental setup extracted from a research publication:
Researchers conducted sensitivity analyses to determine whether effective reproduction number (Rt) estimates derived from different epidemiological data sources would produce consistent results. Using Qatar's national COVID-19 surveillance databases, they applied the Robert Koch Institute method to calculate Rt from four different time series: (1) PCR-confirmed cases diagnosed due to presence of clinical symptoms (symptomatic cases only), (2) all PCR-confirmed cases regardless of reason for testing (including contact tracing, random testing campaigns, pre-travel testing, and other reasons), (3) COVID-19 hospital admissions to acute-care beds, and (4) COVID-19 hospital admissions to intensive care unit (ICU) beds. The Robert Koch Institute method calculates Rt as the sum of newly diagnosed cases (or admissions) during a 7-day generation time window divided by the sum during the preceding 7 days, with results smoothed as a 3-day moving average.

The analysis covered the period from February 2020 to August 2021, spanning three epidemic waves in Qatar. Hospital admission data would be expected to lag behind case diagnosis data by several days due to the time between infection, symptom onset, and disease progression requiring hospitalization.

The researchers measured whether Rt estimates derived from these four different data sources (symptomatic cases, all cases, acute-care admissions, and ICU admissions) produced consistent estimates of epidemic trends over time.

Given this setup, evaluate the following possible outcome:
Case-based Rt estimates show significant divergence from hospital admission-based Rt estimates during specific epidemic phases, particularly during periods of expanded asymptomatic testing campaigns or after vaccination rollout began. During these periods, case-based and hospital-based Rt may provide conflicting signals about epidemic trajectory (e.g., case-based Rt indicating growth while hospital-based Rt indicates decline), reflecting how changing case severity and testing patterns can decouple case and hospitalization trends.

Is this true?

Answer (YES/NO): NO